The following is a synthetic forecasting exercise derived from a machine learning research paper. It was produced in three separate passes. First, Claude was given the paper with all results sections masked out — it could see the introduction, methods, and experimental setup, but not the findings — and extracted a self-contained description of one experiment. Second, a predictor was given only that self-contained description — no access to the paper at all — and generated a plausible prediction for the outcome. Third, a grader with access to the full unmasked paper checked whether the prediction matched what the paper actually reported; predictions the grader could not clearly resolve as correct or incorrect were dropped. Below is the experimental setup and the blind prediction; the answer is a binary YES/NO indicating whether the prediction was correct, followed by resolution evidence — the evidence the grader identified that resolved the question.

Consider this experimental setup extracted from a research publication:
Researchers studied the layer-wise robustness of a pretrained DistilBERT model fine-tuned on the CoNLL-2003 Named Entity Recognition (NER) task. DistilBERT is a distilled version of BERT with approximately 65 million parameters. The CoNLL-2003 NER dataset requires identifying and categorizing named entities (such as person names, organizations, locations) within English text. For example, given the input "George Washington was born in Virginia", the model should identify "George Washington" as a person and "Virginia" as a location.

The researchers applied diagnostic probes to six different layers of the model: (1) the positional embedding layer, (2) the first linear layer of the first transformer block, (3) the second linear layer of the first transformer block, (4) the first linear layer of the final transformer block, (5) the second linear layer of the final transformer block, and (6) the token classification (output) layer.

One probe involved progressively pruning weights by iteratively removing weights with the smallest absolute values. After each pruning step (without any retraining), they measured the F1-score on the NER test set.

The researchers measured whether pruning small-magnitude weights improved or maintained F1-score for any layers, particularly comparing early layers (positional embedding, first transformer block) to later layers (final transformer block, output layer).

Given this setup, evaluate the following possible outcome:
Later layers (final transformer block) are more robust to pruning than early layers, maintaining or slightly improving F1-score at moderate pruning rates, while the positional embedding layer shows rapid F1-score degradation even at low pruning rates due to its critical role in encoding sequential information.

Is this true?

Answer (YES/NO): YES